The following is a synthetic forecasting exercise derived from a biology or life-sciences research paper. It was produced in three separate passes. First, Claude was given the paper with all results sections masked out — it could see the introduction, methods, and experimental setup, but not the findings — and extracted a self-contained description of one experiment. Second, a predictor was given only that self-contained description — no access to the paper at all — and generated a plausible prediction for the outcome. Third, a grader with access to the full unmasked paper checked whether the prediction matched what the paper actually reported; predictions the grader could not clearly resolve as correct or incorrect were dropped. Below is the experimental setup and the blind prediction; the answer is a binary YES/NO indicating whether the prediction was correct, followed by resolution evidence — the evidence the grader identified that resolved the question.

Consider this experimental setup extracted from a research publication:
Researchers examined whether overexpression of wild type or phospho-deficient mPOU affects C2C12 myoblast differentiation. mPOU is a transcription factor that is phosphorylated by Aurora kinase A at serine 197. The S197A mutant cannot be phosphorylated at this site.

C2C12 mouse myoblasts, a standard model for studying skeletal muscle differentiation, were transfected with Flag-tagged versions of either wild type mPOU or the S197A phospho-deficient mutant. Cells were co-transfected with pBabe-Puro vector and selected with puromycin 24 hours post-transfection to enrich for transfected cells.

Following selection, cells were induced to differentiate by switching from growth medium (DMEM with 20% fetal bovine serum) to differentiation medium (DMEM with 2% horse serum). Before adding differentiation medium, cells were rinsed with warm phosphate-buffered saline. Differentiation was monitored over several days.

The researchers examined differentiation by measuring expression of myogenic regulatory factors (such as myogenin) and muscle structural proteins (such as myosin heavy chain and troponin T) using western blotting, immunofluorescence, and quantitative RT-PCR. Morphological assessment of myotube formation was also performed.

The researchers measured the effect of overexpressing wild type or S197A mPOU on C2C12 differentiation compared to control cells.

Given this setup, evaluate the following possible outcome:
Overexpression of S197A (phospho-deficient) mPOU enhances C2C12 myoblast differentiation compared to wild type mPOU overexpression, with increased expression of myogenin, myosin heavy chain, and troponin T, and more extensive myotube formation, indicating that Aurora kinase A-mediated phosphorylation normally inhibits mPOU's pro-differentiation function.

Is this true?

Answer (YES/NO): NO